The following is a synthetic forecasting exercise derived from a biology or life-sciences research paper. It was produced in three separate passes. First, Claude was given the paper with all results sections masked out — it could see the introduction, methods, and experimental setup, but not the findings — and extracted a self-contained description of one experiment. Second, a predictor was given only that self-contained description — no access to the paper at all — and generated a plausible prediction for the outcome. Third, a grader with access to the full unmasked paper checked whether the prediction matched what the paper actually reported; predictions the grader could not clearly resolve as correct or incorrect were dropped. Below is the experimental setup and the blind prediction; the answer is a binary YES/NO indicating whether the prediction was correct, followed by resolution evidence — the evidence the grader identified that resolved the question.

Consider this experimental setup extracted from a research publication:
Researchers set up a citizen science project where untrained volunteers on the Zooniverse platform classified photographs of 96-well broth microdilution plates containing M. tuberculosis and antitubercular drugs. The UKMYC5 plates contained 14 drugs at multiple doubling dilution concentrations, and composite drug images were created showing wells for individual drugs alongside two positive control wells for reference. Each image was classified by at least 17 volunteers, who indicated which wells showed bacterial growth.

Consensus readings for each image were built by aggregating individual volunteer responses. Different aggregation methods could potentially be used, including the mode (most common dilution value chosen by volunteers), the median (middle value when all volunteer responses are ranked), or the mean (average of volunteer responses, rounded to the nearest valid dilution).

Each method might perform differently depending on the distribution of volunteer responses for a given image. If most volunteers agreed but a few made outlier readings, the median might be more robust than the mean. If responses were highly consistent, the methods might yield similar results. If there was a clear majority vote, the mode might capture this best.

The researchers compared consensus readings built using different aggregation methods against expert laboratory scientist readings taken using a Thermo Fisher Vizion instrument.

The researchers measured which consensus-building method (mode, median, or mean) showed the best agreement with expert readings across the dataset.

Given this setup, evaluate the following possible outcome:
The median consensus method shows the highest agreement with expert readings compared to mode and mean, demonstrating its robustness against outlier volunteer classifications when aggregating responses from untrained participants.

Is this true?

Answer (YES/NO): NO